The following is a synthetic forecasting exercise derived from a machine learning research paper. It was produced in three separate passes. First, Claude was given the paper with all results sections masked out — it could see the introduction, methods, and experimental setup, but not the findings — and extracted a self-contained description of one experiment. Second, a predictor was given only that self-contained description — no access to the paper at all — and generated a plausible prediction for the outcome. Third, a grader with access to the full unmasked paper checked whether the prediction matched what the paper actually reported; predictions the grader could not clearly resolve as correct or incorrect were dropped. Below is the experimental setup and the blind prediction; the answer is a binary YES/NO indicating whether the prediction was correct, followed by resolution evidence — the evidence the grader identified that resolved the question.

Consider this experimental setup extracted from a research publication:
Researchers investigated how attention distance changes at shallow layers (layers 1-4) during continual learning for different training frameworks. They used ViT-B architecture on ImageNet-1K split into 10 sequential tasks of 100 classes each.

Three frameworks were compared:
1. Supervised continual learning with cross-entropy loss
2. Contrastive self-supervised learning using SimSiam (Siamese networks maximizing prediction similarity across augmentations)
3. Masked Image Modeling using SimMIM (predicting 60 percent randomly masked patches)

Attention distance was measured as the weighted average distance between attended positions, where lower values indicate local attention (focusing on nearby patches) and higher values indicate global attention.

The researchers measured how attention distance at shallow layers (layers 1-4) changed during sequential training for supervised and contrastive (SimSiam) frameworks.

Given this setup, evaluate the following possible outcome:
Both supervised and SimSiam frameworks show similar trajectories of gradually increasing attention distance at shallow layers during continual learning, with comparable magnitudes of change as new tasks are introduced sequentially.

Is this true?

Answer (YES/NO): NO